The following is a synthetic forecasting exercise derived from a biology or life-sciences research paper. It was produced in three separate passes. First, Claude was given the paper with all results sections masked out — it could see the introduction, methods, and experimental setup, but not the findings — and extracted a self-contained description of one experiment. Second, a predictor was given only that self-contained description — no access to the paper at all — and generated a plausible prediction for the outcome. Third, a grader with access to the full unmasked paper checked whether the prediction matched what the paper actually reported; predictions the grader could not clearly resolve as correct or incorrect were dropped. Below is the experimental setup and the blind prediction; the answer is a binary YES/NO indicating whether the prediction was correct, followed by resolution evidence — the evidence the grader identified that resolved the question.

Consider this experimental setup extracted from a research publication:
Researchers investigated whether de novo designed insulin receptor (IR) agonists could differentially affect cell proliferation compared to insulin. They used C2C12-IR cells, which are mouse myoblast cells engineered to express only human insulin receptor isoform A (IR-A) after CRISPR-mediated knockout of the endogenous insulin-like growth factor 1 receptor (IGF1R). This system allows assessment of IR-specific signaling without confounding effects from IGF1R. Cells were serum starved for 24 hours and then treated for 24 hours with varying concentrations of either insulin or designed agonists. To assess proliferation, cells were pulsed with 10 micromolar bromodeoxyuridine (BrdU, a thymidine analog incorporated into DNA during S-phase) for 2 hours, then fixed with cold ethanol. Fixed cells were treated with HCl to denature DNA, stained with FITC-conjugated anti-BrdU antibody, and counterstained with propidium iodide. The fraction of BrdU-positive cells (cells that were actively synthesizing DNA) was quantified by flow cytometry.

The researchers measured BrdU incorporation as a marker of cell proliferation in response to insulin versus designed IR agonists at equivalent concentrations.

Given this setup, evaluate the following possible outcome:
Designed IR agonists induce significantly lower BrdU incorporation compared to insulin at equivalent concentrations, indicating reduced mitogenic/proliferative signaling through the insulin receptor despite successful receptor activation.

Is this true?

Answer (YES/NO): NO